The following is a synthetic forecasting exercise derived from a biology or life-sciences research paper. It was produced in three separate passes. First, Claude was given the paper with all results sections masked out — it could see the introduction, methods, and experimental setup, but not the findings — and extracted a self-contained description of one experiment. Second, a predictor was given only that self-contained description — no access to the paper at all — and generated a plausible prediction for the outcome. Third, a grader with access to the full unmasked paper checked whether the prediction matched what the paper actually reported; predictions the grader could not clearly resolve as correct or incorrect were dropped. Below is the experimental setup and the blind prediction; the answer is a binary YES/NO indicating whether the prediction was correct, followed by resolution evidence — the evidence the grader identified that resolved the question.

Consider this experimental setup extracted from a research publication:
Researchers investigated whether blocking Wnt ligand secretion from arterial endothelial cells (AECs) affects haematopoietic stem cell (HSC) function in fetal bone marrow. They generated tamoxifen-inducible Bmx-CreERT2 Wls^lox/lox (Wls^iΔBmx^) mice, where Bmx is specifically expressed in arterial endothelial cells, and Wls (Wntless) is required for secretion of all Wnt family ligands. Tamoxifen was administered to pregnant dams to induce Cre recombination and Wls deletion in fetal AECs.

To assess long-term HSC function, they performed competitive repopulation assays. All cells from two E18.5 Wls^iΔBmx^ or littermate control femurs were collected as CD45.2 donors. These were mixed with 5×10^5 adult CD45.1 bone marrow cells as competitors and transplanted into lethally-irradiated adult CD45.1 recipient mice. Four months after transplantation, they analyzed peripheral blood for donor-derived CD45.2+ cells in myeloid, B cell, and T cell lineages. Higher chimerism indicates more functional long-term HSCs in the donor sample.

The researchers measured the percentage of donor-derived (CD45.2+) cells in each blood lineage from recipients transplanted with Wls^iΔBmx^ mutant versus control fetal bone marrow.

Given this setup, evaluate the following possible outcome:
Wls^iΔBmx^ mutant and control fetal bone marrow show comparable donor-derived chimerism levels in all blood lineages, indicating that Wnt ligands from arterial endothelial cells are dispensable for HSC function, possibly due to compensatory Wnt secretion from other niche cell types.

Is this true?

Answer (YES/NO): NO